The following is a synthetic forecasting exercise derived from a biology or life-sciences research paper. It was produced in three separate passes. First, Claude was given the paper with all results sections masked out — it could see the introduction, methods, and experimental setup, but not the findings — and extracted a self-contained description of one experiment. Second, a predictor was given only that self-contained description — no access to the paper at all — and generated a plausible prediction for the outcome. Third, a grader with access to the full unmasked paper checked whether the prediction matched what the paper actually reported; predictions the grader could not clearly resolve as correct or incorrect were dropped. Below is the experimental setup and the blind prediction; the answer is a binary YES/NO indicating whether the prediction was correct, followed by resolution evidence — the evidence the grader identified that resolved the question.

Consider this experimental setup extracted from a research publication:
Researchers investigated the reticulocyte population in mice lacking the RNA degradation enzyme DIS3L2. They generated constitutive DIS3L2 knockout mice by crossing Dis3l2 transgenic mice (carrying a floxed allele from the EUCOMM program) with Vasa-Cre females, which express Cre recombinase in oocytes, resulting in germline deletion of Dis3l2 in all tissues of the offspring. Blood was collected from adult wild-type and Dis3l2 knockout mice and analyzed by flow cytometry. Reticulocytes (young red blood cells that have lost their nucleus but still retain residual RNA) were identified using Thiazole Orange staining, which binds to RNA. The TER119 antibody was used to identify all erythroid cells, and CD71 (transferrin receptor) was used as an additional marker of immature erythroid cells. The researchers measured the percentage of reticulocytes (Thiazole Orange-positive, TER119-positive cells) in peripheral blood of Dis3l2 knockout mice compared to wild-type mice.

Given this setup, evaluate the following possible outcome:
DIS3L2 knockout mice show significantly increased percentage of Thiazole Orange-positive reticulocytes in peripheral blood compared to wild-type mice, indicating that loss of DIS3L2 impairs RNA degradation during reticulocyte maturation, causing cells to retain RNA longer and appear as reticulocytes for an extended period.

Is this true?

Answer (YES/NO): YES